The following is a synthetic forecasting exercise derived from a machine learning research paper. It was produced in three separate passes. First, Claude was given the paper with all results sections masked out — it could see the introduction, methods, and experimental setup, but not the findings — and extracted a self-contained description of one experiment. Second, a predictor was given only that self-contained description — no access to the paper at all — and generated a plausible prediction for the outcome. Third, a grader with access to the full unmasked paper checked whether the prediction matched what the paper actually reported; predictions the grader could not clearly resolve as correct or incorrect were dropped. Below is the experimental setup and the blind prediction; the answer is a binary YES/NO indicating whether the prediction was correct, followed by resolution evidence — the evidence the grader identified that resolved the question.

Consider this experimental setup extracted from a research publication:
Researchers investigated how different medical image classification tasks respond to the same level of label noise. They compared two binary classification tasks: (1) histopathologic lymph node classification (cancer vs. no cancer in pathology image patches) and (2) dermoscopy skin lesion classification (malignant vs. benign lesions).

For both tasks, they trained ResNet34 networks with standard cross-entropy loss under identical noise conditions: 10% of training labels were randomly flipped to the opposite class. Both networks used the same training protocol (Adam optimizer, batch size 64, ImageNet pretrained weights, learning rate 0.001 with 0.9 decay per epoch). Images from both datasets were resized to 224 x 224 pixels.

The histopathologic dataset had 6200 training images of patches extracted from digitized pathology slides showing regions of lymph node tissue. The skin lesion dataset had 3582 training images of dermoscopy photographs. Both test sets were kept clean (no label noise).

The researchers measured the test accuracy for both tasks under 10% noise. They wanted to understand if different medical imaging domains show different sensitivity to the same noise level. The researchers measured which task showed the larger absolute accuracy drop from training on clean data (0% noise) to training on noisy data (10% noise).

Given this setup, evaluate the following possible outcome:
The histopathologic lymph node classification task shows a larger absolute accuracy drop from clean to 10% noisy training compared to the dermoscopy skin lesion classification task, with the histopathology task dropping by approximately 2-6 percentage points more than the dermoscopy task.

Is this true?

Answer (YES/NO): YES